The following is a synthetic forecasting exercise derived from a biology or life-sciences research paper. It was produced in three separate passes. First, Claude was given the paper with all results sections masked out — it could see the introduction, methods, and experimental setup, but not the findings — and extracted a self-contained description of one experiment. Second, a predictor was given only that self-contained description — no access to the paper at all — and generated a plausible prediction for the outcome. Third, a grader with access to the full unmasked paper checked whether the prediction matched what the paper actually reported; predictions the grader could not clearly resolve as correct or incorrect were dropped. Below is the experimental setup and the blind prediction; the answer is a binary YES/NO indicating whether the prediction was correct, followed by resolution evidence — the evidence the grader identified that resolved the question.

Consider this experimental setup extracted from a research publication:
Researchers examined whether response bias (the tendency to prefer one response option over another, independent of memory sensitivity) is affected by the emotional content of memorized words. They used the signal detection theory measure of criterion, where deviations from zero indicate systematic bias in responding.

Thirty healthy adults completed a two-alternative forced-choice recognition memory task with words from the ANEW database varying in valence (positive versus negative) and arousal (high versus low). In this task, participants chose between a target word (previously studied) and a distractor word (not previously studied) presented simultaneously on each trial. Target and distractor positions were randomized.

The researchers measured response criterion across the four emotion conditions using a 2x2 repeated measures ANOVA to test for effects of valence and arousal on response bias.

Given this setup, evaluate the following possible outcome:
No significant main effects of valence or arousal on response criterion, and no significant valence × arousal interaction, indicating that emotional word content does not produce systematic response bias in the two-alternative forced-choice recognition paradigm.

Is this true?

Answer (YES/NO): YES